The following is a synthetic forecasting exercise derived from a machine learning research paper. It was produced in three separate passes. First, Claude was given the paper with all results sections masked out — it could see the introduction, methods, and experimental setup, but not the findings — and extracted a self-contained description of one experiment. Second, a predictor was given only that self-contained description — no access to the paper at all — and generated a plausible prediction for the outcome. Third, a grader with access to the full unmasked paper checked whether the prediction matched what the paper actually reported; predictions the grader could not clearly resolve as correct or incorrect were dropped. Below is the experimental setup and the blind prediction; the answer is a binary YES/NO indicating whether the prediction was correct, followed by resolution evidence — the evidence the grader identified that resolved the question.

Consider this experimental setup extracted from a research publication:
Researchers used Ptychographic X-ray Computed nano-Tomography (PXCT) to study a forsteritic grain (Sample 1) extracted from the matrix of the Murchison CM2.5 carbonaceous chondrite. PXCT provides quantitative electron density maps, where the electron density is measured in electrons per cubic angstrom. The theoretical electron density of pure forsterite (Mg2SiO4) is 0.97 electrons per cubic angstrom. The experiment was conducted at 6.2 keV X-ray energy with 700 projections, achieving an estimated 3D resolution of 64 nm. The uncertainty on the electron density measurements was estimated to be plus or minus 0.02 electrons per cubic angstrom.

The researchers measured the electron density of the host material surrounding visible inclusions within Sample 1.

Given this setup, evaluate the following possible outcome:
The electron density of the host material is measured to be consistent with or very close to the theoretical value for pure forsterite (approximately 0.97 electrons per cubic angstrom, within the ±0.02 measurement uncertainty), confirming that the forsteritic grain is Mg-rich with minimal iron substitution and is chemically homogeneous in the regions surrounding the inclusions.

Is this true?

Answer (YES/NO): YES